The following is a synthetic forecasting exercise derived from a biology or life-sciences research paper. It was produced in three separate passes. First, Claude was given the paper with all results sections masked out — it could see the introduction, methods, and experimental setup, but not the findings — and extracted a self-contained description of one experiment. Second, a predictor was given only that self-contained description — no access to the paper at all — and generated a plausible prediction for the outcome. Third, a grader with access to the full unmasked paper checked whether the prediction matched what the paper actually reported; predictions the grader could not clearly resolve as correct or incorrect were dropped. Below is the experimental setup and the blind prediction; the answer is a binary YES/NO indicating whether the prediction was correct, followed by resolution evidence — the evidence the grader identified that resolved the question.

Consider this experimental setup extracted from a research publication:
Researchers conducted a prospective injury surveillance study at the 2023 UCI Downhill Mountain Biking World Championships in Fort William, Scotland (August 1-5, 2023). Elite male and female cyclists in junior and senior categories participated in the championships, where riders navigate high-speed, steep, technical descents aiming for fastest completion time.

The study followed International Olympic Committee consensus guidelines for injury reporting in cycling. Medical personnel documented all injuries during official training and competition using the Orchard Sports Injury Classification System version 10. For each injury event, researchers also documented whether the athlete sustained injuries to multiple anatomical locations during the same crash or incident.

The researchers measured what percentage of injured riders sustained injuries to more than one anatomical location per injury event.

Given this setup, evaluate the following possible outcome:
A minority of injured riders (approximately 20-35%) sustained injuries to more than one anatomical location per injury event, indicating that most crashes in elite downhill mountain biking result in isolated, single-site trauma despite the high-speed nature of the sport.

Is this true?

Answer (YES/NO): YES